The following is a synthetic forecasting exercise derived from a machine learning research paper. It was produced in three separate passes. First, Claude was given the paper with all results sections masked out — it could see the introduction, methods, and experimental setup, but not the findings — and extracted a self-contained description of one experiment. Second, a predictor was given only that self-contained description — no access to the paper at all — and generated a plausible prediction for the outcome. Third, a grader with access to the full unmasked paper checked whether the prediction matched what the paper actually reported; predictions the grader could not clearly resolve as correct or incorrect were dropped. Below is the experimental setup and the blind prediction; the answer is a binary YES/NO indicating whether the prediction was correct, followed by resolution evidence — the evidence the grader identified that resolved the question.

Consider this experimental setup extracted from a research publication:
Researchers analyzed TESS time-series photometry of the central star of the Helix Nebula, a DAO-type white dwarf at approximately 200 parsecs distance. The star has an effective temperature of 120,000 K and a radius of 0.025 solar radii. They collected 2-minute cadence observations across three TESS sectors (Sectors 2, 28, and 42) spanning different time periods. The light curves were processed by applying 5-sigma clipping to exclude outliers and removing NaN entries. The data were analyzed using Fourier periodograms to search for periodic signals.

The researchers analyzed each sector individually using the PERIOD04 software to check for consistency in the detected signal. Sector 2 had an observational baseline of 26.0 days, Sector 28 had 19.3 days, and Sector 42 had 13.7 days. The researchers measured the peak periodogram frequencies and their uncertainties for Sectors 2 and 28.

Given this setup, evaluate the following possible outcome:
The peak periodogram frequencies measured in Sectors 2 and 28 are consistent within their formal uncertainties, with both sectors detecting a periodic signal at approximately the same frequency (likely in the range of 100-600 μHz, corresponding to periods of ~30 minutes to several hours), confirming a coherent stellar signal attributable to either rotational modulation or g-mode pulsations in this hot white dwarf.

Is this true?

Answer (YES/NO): NO